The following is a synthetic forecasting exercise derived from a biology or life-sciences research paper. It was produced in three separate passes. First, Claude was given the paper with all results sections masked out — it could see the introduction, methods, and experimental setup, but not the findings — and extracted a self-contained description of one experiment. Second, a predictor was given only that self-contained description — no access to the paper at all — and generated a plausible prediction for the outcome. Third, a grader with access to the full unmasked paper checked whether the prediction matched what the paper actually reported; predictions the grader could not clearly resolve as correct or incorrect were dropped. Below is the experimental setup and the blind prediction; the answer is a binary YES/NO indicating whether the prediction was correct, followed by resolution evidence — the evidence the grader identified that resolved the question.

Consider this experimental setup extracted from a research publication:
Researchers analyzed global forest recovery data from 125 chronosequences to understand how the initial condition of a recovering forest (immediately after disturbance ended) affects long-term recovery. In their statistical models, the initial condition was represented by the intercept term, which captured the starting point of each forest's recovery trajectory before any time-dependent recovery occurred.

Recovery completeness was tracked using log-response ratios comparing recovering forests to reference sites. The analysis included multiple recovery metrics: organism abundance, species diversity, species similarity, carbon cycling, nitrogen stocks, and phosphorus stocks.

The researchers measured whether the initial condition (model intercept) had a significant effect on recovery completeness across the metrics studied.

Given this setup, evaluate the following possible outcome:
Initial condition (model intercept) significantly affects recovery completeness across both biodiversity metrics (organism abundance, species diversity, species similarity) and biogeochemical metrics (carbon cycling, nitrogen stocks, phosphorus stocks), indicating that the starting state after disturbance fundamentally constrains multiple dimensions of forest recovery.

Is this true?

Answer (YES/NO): YES